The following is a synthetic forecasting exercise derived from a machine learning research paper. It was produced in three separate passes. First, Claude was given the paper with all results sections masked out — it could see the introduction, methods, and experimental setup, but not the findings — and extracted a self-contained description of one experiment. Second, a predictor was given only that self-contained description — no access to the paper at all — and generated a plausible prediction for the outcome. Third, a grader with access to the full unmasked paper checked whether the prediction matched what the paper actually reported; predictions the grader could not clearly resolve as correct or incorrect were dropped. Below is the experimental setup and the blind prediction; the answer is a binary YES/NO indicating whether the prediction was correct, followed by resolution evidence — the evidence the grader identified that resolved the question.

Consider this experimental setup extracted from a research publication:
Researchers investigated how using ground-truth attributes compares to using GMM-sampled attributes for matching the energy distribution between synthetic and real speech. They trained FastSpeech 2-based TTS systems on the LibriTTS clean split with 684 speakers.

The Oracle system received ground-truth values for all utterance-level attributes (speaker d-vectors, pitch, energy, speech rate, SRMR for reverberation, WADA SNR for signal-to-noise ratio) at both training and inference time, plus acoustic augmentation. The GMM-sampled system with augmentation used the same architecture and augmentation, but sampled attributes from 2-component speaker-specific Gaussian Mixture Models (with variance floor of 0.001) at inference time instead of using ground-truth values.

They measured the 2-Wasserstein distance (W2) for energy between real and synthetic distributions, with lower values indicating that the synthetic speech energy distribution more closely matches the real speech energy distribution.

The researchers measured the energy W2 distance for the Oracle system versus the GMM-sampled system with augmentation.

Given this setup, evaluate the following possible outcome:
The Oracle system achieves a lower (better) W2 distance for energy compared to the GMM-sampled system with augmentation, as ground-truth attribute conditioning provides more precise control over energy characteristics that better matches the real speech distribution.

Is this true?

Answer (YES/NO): NO